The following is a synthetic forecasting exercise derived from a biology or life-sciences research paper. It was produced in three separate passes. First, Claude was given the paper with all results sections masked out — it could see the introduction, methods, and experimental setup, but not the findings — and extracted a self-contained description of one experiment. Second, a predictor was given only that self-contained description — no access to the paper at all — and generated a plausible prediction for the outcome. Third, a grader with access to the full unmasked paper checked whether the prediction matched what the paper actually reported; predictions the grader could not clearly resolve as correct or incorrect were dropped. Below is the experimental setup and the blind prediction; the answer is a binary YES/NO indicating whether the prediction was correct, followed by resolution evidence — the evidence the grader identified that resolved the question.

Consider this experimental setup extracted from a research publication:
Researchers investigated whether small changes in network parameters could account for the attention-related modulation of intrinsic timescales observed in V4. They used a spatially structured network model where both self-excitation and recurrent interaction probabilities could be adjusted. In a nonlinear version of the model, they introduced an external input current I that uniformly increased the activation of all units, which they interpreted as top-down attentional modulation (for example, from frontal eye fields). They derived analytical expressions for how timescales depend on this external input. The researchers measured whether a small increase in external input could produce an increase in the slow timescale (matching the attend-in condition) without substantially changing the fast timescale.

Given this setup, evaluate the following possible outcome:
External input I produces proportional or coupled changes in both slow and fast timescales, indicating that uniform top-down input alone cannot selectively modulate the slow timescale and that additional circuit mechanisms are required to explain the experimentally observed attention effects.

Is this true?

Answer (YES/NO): NO